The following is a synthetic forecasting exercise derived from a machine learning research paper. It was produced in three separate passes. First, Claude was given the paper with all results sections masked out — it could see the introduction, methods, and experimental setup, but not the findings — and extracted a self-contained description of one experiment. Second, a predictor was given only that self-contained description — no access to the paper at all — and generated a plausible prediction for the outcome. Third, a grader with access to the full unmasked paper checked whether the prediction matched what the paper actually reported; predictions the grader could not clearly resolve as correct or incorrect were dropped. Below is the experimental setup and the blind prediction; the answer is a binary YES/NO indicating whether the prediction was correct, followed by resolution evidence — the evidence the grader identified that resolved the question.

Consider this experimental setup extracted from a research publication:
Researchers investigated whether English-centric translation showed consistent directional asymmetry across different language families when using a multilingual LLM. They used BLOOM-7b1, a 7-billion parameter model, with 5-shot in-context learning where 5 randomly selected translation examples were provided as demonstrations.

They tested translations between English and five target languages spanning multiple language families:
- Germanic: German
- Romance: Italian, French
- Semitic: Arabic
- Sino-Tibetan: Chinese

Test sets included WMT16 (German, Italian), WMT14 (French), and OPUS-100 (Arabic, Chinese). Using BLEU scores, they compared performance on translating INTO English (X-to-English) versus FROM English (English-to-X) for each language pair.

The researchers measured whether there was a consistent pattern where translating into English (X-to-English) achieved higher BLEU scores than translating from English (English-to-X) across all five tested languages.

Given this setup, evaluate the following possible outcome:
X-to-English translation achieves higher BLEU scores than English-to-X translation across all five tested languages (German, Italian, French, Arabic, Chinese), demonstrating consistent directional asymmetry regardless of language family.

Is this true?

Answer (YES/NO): NO